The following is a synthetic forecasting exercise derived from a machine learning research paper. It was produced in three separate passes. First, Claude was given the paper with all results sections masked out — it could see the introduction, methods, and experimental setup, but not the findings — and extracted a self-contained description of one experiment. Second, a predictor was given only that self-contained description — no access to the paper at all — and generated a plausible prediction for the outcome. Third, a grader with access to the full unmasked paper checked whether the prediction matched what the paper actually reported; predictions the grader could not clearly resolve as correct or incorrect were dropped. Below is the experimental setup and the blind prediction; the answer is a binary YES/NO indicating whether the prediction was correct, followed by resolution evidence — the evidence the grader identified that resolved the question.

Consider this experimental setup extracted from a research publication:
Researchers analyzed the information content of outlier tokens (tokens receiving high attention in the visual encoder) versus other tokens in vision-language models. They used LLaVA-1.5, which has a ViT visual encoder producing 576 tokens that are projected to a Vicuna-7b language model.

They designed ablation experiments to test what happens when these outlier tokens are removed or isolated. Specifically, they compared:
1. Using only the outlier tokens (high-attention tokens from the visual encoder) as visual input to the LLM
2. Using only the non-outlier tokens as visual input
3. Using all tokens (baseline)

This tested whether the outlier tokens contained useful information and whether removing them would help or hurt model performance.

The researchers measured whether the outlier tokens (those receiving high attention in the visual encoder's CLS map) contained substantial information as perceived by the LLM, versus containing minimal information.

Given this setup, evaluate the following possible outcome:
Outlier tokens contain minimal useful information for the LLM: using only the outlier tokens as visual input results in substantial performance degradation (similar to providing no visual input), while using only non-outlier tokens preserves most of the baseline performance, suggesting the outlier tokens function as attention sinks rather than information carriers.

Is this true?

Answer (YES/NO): NO